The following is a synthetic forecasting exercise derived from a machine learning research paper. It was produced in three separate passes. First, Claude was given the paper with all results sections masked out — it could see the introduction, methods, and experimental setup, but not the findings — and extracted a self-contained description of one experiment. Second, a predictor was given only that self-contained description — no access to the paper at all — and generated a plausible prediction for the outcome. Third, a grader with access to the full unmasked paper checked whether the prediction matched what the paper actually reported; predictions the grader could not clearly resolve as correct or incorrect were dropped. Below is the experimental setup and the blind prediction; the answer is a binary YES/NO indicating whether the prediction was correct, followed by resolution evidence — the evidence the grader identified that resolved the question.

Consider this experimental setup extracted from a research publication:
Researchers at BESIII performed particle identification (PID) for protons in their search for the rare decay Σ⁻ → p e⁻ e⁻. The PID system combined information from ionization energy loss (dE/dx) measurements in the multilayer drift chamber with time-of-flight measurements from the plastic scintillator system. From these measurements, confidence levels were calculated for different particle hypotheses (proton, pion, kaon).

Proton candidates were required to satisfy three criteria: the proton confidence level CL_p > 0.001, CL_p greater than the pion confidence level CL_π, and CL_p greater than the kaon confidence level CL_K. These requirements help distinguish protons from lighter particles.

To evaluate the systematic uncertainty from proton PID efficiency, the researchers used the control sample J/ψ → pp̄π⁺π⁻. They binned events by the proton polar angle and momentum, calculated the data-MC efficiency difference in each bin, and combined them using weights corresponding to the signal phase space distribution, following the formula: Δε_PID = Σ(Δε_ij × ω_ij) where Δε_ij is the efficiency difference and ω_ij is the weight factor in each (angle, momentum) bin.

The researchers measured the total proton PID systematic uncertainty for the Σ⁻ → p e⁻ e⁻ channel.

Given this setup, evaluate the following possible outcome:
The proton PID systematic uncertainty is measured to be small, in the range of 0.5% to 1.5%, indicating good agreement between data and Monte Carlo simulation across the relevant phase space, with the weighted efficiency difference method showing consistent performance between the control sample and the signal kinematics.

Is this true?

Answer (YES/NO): NO